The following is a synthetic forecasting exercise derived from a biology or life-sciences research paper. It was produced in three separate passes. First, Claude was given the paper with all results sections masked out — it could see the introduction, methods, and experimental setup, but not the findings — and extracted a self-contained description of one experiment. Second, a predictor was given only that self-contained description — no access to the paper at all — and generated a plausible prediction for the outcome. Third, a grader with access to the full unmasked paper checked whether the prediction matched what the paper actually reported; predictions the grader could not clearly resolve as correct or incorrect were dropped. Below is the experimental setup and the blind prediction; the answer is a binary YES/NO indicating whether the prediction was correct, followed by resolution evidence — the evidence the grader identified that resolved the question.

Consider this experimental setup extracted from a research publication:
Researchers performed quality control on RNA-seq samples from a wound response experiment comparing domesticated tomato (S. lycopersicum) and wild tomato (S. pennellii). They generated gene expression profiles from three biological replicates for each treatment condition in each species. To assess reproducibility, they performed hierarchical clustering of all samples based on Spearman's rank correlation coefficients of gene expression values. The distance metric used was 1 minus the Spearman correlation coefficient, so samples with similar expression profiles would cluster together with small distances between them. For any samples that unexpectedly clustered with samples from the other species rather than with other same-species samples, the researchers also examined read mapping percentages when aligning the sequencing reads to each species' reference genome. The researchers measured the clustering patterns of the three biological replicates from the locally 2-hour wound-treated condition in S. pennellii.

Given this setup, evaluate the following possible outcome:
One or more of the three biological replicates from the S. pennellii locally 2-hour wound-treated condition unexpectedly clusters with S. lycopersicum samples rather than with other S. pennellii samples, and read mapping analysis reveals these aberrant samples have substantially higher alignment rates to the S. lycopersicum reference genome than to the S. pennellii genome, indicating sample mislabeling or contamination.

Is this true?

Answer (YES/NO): YES